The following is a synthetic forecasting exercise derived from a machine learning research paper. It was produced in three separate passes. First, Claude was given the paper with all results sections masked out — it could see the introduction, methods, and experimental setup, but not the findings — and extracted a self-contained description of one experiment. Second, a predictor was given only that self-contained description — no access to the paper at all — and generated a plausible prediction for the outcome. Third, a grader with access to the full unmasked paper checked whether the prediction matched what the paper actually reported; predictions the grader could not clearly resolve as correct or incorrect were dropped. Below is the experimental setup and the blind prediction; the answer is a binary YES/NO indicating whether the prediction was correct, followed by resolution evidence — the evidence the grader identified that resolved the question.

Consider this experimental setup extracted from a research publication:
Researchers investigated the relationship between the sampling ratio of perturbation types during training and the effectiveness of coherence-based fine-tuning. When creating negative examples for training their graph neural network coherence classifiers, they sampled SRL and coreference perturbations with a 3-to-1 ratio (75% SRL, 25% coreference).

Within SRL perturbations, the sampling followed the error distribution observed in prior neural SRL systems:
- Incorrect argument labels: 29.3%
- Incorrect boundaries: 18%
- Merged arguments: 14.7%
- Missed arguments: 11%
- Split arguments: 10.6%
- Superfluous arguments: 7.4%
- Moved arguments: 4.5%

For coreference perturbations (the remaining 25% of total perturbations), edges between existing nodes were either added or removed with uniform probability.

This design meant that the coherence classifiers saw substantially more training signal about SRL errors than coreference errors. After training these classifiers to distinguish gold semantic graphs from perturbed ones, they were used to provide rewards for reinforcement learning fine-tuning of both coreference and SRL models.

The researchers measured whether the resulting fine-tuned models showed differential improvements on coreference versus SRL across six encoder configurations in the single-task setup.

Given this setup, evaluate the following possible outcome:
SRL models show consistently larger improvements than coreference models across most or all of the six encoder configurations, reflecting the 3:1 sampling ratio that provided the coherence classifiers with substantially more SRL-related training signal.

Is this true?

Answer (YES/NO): NO